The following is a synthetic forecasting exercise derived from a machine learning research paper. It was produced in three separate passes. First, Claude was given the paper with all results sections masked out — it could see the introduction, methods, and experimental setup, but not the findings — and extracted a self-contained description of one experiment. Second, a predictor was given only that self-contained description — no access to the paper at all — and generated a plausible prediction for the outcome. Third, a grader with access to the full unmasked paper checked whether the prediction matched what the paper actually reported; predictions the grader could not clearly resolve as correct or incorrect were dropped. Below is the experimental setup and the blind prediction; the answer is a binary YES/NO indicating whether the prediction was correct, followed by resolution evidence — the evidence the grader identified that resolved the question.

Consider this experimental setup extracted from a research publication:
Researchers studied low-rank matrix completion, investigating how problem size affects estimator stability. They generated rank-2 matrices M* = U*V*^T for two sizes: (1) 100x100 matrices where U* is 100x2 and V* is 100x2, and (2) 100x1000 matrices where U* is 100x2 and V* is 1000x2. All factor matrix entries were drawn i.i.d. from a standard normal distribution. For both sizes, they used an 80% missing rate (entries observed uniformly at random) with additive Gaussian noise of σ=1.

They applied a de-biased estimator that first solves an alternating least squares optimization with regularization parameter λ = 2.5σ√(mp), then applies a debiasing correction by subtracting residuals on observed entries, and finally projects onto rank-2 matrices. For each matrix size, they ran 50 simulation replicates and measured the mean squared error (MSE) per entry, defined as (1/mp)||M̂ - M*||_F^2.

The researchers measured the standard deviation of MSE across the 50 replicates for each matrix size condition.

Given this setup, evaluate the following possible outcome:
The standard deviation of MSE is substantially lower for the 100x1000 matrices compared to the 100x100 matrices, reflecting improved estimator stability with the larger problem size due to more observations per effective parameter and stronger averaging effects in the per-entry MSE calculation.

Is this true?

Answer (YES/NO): YES